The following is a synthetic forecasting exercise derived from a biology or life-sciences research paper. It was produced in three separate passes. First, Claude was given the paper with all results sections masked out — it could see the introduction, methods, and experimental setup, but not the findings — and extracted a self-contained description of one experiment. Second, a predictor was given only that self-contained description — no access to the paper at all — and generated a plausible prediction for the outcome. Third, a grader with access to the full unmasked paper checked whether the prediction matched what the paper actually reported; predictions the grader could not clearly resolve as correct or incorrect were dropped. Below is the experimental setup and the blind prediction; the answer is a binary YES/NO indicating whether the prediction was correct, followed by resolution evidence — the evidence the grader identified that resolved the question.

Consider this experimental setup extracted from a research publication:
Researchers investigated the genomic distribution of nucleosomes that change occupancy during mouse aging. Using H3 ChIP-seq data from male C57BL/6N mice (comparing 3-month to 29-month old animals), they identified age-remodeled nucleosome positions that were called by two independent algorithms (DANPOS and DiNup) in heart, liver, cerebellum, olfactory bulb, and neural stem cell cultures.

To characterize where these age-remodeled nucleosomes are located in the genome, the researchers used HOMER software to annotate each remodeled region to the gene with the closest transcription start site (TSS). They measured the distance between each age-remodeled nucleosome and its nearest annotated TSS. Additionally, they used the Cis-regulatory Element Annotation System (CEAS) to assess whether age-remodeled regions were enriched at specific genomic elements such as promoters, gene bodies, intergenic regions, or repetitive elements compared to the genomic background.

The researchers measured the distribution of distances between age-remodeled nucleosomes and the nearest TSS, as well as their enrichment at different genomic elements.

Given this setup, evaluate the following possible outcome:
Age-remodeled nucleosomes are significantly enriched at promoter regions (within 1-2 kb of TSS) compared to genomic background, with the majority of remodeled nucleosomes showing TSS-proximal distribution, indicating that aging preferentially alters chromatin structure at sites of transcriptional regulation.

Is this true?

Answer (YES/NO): NO